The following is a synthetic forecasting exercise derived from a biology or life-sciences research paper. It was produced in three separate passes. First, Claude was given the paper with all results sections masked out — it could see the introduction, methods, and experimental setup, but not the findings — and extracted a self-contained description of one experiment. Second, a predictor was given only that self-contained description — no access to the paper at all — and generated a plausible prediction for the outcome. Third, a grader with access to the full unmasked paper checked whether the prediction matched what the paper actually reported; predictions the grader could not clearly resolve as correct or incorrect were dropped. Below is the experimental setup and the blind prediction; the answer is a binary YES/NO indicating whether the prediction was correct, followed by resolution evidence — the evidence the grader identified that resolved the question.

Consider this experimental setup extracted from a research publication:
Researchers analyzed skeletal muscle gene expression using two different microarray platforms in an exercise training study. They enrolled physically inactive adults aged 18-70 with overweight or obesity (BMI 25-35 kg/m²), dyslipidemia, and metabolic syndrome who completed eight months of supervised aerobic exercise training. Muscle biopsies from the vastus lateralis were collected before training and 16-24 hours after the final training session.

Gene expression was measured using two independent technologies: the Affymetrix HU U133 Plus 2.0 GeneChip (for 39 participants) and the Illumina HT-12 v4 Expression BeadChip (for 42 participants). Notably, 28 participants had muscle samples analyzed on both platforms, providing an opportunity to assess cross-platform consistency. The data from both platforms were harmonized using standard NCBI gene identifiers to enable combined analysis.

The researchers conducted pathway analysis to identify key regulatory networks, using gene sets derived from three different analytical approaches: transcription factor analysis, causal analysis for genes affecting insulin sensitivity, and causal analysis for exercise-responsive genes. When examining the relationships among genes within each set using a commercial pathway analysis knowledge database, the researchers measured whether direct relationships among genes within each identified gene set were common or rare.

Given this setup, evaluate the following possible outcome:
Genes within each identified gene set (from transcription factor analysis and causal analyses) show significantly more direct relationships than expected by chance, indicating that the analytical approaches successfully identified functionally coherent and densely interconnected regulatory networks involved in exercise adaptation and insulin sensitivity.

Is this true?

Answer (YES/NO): NO